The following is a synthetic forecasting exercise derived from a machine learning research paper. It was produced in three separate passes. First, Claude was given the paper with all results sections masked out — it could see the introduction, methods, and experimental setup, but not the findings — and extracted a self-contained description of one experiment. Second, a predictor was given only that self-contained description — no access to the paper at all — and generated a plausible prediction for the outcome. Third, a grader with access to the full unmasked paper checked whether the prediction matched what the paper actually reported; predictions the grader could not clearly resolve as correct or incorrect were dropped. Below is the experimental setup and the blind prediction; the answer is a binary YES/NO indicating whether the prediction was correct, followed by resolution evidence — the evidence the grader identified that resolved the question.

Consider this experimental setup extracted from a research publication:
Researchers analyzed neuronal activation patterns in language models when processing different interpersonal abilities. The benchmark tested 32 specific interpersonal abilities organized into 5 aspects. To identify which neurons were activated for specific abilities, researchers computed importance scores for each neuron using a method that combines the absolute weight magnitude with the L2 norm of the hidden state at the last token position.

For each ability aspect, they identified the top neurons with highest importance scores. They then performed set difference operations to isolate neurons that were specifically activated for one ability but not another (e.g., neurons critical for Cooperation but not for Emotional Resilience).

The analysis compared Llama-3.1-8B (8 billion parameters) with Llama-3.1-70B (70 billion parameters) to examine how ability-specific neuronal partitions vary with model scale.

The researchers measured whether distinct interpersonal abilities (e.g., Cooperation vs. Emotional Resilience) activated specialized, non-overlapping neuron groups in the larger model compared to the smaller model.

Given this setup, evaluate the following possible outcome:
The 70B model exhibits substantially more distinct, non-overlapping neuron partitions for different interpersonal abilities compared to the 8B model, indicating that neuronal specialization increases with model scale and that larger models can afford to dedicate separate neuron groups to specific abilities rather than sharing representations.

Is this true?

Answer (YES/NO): YES